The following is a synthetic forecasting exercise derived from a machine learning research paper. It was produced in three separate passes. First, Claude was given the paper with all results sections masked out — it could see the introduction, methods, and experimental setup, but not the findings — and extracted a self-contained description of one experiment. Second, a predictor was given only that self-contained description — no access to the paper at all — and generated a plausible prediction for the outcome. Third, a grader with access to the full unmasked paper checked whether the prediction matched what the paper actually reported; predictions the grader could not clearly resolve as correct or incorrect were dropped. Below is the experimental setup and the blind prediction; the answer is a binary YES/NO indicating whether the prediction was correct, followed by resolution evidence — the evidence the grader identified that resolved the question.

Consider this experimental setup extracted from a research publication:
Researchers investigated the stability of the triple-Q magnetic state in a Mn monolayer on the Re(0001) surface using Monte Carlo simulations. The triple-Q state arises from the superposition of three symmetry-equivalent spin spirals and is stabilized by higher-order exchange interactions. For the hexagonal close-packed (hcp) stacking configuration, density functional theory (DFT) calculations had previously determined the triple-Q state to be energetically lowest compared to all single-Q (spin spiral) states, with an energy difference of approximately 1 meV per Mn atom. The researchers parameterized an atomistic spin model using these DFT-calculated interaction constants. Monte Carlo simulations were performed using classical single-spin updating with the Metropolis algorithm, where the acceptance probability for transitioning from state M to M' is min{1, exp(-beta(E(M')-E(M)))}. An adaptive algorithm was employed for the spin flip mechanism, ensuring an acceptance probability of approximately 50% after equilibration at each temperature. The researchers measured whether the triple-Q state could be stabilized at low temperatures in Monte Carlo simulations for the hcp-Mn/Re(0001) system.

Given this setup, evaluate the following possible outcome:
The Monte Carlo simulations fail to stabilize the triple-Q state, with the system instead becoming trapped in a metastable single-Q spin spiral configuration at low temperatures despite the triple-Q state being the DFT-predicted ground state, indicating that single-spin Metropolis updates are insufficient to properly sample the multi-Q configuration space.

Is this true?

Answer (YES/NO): NO